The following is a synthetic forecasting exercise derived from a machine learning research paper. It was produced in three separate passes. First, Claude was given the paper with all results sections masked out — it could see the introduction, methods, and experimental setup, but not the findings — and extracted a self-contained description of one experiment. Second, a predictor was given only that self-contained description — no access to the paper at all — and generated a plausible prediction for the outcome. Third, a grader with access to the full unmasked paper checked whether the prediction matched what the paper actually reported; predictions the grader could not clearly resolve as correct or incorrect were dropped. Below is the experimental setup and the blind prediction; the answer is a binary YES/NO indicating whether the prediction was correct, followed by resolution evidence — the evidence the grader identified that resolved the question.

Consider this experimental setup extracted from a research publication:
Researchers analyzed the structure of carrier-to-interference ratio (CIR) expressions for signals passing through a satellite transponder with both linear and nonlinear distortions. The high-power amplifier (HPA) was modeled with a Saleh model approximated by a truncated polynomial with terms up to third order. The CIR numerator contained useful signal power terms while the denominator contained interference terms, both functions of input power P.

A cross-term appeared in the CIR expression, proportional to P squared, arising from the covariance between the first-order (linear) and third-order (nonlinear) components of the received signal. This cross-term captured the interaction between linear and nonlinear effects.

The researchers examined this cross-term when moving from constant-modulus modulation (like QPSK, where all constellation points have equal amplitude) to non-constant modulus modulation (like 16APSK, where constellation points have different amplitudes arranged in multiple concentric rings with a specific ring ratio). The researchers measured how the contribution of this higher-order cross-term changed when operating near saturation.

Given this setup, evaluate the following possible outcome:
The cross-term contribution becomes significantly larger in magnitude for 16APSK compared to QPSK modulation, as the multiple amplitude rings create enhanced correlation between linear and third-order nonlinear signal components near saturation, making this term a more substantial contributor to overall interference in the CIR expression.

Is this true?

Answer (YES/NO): YES